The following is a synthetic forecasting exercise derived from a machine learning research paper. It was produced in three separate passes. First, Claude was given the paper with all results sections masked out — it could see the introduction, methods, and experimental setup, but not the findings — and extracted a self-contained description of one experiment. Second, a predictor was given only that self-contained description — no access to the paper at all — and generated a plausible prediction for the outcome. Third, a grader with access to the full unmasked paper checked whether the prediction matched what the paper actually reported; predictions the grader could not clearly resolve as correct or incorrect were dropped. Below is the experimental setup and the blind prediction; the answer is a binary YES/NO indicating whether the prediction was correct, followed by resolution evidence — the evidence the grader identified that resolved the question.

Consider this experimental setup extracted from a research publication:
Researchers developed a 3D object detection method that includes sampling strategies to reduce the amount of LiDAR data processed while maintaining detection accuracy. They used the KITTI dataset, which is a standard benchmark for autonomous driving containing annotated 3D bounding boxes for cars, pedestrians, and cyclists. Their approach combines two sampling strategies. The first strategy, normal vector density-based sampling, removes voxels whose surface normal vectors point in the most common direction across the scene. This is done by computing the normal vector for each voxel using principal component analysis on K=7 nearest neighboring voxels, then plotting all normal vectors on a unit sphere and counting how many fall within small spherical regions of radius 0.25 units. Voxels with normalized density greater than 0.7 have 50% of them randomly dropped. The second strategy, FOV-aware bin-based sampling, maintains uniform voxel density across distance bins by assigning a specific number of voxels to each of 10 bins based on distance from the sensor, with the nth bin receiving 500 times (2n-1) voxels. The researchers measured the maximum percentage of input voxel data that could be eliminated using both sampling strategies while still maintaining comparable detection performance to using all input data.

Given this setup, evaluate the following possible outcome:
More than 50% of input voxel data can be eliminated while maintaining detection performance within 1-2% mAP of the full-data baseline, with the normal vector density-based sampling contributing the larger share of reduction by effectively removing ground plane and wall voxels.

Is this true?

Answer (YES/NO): NO